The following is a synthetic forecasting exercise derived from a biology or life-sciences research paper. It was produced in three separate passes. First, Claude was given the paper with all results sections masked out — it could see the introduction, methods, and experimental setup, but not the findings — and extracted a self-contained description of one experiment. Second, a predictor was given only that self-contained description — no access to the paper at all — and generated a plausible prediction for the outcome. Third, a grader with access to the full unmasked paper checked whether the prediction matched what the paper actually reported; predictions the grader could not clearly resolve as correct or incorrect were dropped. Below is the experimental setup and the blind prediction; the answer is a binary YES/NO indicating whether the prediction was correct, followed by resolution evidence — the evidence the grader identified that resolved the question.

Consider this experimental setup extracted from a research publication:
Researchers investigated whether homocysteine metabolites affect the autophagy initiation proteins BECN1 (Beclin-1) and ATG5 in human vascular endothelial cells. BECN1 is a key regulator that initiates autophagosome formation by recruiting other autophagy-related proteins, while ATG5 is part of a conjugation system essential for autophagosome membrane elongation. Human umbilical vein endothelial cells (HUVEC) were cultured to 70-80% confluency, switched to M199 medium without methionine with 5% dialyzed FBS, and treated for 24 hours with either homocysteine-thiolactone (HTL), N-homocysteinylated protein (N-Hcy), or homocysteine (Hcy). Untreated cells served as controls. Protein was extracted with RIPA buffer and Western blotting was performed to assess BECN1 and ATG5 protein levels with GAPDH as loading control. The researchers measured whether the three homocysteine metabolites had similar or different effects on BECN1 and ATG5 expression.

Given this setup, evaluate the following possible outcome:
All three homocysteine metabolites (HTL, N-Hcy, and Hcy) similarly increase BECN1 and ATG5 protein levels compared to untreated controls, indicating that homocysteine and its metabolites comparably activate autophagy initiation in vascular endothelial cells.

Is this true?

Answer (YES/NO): NO